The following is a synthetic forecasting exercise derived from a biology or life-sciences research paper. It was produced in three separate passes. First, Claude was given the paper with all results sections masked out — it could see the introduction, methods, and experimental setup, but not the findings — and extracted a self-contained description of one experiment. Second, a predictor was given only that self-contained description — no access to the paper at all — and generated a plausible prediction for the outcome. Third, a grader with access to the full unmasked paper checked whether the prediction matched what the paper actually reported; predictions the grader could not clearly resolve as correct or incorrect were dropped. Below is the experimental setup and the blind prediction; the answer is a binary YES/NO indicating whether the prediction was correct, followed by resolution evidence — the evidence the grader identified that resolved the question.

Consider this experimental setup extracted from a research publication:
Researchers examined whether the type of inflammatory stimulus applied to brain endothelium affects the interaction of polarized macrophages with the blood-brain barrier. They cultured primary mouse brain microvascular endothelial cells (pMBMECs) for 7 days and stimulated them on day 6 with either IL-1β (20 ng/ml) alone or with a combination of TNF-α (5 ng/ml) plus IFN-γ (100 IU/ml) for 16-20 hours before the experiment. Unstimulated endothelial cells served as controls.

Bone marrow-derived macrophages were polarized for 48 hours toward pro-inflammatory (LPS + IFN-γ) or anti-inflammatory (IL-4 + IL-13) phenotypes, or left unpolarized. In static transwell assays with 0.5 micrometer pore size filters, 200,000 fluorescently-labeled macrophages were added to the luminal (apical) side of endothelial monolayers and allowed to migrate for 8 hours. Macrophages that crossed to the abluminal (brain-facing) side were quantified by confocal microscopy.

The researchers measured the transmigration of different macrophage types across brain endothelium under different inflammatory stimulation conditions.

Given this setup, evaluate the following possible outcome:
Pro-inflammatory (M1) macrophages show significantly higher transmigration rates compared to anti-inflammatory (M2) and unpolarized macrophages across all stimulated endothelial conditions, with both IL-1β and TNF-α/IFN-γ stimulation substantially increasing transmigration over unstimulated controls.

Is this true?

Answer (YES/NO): NO